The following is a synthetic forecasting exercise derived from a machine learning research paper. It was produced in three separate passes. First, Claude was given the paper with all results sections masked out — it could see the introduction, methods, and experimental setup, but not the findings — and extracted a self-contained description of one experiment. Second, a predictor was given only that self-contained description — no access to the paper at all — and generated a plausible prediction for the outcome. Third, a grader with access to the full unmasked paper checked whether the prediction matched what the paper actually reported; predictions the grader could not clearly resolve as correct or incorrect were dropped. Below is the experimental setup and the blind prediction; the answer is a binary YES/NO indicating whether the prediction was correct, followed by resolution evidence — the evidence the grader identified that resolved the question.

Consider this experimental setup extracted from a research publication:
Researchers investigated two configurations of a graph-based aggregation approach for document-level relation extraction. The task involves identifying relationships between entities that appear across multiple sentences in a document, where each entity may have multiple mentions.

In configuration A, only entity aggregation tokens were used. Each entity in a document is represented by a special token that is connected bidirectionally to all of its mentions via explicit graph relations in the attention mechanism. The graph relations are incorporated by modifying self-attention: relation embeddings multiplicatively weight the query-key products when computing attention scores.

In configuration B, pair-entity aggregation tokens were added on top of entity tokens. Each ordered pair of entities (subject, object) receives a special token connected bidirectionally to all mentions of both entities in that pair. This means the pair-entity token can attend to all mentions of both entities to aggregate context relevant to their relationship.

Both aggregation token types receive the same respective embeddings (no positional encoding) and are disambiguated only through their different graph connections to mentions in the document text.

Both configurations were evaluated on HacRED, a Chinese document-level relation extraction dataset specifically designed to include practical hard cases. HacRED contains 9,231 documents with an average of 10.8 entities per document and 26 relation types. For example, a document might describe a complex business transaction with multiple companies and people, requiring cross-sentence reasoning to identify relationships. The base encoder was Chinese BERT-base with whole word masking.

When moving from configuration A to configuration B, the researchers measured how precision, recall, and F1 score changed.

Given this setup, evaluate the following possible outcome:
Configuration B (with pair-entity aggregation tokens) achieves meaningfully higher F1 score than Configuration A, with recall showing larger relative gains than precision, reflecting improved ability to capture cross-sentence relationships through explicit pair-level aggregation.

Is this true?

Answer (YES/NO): NO